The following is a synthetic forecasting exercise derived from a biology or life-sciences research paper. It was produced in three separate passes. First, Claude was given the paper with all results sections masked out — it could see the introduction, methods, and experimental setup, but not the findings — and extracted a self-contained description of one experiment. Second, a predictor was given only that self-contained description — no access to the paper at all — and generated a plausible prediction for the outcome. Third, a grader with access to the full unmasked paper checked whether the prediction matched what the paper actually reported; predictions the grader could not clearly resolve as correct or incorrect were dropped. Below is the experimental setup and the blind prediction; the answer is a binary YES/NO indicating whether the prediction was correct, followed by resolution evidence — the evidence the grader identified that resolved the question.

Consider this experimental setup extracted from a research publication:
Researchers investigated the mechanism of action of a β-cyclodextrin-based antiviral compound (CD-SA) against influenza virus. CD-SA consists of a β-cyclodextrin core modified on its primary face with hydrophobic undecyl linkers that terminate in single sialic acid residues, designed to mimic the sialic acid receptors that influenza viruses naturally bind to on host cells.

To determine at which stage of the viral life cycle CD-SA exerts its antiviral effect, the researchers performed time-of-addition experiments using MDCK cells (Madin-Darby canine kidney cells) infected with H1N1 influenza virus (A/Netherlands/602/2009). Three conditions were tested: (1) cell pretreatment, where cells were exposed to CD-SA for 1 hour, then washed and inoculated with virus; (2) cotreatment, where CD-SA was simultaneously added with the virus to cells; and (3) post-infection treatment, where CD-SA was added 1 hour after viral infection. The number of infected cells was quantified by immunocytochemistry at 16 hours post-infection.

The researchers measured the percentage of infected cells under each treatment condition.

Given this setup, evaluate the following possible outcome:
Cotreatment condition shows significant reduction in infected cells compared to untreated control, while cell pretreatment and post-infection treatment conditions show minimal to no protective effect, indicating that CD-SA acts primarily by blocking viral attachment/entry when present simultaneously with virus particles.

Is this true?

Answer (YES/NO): YES